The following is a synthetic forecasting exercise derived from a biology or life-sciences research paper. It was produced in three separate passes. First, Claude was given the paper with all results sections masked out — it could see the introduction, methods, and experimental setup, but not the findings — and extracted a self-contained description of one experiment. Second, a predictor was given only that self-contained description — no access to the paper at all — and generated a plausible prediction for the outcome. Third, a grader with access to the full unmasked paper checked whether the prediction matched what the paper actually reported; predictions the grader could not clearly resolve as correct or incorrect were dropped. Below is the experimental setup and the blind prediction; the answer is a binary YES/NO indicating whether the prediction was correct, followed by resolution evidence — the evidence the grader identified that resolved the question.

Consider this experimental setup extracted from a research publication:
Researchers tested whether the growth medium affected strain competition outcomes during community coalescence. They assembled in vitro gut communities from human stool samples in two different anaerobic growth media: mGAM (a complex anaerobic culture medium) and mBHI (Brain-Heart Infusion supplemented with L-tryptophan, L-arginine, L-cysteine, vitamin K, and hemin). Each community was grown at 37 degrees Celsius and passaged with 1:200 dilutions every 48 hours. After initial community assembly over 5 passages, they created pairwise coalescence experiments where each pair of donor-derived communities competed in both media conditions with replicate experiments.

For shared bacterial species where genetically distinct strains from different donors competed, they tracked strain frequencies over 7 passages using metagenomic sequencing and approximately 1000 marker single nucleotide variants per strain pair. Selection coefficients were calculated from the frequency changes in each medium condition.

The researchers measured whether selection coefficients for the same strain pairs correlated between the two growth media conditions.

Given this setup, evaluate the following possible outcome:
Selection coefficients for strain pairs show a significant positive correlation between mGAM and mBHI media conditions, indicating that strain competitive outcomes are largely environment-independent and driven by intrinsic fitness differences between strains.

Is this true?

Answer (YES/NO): NO